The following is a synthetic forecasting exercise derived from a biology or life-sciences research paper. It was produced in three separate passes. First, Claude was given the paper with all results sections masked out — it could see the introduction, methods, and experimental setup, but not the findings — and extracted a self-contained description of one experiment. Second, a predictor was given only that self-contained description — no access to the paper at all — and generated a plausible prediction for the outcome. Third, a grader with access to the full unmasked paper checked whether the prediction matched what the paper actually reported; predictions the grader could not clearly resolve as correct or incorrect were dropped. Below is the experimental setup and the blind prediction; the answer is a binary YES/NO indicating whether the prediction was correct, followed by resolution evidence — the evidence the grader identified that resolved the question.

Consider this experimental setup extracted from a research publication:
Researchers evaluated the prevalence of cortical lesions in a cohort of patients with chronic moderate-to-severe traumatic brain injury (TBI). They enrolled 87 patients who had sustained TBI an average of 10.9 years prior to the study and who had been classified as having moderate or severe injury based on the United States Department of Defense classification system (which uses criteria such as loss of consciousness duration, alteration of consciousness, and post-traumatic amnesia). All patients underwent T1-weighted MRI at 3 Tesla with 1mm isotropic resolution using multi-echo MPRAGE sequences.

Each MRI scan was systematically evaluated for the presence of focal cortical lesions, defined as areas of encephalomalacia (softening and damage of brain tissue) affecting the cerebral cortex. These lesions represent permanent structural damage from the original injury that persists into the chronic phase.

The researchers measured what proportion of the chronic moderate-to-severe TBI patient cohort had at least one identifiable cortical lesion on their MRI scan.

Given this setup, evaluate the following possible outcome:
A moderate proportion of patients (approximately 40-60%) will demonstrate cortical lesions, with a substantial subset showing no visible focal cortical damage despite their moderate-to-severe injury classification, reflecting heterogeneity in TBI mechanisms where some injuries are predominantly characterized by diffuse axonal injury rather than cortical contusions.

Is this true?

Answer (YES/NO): YES